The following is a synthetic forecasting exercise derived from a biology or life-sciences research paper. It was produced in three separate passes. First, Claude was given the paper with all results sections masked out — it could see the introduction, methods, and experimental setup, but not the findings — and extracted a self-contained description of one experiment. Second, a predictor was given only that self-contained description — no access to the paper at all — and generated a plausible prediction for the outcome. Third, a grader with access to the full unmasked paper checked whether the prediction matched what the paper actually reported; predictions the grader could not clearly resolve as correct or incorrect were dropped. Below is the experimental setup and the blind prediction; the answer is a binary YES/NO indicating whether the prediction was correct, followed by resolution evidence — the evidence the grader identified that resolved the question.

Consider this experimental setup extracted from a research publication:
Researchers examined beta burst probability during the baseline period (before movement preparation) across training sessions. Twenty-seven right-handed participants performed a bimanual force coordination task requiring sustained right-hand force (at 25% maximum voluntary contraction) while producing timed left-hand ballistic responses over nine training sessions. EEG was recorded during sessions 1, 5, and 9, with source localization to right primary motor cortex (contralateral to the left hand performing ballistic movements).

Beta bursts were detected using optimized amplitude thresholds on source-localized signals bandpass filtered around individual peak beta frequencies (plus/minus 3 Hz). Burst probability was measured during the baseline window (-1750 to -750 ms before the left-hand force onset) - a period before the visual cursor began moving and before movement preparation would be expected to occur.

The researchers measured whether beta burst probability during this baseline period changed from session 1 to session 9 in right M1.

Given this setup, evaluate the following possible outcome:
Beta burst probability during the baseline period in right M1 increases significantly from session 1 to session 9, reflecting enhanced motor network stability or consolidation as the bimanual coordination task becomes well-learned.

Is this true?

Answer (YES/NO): NO